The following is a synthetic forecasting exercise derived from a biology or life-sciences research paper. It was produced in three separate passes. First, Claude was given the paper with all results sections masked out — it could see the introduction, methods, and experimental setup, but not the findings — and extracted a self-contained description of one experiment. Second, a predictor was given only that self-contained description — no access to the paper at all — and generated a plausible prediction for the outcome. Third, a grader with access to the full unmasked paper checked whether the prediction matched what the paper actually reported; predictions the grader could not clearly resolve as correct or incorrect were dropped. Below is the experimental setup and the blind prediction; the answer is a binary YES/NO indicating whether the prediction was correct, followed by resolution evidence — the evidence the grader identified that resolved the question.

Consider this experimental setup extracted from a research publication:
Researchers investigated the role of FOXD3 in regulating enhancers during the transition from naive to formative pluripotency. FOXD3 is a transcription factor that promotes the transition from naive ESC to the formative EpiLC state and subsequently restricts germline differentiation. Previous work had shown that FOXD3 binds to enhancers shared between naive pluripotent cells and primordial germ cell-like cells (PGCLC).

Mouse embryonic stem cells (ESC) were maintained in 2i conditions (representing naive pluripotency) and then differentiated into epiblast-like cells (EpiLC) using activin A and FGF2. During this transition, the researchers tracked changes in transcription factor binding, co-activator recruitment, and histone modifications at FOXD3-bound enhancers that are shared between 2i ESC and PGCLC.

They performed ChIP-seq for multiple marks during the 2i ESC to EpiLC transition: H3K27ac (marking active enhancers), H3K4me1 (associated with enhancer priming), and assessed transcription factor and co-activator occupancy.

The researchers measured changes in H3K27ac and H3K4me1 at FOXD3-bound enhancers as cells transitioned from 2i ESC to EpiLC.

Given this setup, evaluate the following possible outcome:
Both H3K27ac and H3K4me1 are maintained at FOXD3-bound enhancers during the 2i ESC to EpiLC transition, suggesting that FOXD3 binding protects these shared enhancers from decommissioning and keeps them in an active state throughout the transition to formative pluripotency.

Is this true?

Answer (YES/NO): NO